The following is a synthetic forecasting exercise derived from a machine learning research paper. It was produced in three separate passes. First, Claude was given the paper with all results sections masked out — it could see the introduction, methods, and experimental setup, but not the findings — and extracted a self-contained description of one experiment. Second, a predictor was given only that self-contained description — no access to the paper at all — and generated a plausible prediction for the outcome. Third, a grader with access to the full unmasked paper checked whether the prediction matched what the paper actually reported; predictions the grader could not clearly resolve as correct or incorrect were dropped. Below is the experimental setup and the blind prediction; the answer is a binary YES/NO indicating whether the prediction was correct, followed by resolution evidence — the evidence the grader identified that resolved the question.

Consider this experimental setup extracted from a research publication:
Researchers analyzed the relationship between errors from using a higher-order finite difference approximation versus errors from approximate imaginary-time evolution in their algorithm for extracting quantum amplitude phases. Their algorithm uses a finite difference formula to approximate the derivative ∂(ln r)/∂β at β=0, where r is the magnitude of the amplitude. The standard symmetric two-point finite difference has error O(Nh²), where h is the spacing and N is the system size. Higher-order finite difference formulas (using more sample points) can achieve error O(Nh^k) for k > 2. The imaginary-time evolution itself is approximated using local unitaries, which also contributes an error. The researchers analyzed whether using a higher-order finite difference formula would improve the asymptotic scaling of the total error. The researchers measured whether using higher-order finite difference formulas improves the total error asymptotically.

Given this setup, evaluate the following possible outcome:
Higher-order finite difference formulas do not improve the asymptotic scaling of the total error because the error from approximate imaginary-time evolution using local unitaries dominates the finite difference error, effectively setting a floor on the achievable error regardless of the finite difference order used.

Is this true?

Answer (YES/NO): NO